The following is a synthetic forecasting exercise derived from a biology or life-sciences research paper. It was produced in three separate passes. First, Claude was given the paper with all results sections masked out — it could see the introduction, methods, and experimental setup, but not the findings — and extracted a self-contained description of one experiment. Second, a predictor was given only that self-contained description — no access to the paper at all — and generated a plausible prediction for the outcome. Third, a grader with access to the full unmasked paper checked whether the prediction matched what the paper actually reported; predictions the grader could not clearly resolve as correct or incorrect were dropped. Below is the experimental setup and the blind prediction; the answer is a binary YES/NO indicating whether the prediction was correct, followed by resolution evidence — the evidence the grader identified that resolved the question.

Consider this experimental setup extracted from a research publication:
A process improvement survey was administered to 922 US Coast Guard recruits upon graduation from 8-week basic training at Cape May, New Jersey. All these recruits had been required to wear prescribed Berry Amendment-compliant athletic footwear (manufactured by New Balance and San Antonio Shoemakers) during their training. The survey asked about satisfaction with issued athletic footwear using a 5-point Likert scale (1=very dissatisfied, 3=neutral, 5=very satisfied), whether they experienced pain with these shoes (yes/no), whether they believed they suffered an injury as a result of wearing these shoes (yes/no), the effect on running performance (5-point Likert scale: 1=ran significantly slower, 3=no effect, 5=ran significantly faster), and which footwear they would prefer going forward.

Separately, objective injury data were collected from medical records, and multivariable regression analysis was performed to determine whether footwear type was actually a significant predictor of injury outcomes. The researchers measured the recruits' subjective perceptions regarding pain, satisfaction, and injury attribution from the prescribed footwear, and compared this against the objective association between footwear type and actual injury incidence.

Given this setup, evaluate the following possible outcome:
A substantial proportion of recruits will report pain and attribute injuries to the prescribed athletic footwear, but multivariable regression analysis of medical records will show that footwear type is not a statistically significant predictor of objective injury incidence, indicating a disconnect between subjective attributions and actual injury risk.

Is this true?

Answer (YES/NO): YES